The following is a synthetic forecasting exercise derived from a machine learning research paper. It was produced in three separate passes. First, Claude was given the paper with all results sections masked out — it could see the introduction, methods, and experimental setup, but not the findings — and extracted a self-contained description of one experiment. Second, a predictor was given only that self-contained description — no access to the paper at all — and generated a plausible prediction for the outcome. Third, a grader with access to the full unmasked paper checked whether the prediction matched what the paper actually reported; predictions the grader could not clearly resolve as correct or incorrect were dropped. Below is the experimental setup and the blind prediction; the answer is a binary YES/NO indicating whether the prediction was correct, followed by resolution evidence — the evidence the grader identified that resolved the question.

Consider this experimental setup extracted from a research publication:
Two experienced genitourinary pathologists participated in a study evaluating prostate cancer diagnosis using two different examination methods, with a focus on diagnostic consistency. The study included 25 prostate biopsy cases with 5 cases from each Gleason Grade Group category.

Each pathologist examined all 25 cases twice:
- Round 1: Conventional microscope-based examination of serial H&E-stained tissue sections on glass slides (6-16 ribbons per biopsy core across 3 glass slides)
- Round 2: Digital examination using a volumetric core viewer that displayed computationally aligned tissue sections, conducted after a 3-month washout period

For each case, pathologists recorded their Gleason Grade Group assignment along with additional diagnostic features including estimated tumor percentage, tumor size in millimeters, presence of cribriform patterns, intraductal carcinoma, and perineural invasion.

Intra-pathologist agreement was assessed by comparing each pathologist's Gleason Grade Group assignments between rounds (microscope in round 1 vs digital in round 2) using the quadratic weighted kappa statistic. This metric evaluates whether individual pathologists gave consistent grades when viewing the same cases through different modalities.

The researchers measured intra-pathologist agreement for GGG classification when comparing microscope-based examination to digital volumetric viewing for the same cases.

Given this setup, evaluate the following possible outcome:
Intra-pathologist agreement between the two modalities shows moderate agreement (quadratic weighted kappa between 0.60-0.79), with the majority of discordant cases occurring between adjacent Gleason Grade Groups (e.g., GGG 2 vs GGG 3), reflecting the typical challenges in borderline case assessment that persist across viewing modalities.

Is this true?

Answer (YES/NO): NO